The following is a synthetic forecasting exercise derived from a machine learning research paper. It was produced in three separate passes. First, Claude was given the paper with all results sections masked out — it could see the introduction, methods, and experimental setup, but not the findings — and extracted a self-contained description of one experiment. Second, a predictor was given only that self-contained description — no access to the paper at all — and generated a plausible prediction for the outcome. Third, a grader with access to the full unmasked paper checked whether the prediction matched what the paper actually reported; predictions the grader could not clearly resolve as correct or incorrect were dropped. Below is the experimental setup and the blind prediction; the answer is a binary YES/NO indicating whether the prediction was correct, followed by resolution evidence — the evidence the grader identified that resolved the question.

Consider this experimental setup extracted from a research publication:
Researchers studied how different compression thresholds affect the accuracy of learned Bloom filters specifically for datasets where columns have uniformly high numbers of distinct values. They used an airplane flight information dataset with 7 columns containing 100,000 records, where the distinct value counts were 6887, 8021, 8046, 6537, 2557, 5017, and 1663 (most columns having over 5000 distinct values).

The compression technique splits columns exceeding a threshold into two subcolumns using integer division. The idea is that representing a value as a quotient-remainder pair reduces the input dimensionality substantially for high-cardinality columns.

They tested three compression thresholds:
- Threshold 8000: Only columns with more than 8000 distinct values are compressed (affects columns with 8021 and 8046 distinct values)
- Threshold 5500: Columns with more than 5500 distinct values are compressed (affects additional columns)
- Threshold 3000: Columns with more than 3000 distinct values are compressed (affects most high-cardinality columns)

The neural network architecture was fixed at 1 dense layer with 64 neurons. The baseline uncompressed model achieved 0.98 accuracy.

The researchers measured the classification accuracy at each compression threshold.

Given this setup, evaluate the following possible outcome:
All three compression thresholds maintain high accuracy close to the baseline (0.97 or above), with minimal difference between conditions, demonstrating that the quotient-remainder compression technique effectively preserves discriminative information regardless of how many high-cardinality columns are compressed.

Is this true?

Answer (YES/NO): NO